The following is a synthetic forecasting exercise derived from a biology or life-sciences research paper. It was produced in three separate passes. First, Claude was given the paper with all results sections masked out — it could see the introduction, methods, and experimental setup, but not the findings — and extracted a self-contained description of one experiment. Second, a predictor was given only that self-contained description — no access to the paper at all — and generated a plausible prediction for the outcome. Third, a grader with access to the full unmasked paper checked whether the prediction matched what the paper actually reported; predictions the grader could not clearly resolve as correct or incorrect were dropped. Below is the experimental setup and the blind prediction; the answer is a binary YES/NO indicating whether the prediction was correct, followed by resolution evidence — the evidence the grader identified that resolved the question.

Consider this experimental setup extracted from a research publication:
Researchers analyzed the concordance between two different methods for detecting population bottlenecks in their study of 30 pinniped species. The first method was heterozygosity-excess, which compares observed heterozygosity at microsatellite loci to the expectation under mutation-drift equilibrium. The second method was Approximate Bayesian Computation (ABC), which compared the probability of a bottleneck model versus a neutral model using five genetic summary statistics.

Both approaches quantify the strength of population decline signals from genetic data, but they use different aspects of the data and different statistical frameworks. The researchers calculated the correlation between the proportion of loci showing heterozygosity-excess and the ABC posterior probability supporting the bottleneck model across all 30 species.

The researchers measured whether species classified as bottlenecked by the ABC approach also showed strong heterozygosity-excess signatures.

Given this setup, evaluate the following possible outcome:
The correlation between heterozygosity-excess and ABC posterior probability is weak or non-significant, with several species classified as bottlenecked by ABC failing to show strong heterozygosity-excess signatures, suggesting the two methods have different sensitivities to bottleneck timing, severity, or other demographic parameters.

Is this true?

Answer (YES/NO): NO